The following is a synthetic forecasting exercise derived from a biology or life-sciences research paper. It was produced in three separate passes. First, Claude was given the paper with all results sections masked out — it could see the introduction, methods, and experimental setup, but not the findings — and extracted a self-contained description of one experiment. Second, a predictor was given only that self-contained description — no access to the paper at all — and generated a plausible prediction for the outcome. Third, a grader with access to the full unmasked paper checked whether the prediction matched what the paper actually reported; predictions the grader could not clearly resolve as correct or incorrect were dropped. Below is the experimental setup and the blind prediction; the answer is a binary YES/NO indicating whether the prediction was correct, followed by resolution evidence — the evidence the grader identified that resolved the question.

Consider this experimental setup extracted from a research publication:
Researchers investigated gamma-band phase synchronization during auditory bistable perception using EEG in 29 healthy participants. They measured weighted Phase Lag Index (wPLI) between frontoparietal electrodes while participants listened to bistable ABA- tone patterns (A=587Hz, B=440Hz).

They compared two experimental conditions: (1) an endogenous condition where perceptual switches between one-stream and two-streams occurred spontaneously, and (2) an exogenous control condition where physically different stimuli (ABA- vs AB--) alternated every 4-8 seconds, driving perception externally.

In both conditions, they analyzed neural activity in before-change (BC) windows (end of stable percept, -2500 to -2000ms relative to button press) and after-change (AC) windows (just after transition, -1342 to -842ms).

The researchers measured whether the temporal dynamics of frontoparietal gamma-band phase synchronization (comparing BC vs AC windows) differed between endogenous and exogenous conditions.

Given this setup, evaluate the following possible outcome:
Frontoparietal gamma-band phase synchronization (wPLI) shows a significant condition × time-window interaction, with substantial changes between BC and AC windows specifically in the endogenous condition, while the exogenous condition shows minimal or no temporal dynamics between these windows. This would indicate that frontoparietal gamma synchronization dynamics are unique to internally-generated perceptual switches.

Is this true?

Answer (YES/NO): YES